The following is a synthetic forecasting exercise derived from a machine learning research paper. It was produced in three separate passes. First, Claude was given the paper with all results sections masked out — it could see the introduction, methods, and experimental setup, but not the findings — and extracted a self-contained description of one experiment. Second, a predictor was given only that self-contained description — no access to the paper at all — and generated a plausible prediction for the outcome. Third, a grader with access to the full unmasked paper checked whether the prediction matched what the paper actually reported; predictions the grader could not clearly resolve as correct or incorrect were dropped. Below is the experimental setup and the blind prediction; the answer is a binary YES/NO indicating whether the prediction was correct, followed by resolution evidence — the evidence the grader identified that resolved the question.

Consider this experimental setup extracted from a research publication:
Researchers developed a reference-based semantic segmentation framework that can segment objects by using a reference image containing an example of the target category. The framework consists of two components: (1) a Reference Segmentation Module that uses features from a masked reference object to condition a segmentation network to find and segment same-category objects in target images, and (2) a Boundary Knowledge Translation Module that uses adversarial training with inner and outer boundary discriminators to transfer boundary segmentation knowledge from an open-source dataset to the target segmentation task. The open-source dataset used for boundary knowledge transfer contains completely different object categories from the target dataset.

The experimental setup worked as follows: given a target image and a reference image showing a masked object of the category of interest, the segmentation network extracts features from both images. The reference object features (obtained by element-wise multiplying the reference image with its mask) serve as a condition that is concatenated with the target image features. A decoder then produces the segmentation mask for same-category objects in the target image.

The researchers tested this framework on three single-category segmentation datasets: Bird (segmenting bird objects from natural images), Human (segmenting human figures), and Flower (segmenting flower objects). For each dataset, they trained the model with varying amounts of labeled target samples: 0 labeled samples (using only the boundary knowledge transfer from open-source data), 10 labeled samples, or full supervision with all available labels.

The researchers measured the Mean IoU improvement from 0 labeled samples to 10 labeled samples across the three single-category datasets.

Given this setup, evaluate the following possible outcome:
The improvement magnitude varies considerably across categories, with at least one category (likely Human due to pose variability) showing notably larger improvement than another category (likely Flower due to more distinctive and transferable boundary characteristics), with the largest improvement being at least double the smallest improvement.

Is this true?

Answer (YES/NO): YES